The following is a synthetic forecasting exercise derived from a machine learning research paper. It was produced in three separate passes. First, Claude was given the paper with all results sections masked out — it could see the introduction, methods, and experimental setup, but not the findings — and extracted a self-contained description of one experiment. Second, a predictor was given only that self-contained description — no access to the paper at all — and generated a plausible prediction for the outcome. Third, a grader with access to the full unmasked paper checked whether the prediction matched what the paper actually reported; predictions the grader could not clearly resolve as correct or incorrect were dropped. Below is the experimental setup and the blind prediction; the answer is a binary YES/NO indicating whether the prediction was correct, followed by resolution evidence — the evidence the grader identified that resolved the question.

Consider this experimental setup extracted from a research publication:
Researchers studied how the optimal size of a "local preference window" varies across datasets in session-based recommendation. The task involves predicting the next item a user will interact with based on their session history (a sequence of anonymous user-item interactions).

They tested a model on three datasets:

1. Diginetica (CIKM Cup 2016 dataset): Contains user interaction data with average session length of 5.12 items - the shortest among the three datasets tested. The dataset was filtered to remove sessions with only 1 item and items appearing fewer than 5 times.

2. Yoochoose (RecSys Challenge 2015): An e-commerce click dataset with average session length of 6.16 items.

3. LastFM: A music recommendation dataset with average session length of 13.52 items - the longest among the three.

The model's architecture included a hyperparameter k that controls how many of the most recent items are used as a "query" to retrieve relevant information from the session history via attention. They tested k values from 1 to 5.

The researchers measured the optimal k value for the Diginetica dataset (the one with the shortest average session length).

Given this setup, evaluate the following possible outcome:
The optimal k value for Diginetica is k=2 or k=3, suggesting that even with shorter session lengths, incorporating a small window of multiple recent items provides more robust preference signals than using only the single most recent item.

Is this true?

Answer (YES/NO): YES